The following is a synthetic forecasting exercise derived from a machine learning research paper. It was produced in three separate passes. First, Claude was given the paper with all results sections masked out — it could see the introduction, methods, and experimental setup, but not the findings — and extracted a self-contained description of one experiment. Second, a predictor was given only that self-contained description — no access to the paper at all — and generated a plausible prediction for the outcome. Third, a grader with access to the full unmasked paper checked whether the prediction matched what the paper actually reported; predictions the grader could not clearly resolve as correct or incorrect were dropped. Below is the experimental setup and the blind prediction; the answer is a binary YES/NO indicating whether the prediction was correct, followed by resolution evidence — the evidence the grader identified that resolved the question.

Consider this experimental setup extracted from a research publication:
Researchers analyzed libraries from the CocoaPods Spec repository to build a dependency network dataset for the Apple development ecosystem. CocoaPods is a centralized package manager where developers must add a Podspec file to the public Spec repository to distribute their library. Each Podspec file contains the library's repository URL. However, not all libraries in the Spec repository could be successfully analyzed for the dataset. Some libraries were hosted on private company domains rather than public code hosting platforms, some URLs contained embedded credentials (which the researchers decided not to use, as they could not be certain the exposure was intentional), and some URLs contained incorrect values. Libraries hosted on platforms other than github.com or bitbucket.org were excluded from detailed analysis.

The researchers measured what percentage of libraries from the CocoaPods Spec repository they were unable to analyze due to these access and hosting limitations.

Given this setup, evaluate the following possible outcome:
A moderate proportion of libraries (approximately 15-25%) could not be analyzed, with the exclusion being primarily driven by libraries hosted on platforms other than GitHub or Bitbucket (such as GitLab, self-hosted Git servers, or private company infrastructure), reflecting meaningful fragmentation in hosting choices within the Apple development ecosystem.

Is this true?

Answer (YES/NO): NO